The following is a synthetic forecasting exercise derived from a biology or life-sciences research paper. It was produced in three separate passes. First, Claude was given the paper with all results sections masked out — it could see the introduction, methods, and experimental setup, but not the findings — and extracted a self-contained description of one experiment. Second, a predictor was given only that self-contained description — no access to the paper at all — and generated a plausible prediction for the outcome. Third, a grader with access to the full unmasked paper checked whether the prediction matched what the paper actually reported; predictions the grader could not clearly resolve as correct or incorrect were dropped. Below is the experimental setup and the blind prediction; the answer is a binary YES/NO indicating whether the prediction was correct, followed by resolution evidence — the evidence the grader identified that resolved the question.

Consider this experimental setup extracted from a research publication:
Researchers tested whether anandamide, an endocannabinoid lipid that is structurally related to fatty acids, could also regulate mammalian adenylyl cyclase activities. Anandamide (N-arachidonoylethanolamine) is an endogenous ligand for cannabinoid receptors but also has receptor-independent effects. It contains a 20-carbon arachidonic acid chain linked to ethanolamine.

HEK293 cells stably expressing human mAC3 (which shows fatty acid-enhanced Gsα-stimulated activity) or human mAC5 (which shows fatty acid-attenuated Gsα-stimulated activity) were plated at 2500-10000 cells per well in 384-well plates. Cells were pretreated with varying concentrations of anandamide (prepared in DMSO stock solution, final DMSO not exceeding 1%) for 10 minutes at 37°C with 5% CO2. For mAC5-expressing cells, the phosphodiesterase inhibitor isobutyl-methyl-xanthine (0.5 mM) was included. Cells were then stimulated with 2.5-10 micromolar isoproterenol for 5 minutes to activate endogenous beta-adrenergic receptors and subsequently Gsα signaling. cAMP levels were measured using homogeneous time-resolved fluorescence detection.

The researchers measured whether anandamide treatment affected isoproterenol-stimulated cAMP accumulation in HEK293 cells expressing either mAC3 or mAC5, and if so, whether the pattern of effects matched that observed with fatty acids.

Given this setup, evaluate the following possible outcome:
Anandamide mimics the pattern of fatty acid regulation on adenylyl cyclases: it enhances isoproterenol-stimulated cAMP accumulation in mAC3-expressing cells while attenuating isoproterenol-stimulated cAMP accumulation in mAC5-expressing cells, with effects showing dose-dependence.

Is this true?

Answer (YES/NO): NO